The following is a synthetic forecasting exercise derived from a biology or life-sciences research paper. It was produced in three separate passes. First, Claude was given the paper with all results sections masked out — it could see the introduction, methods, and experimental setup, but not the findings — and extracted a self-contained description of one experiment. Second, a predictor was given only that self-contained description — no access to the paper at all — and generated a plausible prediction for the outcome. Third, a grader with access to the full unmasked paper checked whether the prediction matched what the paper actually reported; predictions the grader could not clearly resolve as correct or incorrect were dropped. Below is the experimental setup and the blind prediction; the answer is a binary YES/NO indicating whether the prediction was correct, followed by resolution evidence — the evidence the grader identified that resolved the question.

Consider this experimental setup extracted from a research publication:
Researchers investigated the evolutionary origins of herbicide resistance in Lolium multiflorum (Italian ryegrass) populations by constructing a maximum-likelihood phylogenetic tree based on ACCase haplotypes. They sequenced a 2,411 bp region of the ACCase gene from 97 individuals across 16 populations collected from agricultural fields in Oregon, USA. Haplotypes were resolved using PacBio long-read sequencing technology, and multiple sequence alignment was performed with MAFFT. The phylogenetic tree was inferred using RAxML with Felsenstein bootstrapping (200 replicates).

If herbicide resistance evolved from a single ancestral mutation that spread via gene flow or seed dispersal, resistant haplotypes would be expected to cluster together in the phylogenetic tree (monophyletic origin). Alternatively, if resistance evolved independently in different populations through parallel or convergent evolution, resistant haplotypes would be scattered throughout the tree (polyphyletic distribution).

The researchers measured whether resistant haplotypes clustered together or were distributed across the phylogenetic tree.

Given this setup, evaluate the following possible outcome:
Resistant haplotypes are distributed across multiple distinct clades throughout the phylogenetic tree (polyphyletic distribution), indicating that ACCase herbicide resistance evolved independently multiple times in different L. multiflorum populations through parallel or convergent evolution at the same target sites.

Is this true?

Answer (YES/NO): YES